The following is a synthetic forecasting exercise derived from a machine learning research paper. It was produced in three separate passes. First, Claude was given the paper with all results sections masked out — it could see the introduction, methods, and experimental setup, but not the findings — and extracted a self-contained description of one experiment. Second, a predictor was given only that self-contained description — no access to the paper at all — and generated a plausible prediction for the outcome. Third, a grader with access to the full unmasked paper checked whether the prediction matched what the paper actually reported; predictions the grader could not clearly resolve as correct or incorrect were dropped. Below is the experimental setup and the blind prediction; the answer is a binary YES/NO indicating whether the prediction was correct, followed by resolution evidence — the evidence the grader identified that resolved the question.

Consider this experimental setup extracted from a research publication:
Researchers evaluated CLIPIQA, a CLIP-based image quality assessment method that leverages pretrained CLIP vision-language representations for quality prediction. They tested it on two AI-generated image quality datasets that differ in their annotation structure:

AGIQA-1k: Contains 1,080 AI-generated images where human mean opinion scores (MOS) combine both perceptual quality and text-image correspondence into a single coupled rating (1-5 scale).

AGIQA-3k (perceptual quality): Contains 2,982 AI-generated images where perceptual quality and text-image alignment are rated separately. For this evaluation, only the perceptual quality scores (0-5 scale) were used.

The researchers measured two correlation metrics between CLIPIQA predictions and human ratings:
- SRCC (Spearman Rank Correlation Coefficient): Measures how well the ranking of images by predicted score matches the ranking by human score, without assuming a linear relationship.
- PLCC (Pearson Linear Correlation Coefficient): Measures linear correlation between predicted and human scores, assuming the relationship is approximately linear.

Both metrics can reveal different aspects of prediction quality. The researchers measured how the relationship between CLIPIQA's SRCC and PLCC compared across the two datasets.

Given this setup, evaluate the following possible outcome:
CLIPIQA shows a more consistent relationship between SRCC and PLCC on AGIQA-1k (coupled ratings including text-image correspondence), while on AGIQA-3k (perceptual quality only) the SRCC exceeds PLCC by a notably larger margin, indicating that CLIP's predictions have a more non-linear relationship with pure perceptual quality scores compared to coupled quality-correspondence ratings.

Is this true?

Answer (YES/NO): YES